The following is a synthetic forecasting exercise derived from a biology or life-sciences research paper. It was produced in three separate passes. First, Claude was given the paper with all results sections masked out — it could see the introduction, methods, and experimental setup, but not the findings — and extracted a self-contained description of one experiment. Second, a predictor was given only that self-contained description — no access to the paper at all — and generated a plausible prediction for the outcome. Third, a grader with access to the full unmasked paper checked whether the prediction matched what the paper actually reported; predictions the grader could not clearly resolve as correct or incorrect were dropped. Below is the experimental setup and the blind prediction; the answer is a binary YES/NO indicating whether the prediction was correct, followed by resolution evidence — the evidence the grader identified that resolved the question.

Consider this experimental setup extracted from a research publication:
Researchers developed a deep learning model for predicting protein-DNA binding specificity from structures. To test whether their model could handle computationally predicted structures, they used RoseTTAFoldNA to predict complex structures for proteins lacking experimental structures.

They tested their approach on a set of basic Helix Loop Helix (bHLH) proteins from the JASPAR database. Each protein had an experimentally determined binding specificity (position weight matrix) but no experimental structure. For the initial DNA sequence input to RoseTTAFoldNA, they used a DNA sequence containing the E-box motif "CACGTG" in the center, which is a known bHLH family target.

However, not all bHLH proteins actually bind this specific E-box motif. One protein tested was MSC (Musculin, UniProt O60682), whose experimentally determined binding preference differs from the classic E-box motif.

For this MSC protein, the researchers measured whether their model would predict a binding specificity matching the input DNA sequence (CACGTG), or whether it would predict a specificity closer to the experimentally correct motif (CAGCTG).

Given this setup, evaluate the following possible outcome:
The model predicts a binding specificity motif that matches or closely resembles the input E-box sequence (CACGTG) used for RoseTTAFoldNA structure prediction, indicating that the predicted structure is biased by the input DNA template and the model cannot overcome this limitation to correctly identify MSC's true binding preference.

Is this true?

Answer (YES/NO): NO